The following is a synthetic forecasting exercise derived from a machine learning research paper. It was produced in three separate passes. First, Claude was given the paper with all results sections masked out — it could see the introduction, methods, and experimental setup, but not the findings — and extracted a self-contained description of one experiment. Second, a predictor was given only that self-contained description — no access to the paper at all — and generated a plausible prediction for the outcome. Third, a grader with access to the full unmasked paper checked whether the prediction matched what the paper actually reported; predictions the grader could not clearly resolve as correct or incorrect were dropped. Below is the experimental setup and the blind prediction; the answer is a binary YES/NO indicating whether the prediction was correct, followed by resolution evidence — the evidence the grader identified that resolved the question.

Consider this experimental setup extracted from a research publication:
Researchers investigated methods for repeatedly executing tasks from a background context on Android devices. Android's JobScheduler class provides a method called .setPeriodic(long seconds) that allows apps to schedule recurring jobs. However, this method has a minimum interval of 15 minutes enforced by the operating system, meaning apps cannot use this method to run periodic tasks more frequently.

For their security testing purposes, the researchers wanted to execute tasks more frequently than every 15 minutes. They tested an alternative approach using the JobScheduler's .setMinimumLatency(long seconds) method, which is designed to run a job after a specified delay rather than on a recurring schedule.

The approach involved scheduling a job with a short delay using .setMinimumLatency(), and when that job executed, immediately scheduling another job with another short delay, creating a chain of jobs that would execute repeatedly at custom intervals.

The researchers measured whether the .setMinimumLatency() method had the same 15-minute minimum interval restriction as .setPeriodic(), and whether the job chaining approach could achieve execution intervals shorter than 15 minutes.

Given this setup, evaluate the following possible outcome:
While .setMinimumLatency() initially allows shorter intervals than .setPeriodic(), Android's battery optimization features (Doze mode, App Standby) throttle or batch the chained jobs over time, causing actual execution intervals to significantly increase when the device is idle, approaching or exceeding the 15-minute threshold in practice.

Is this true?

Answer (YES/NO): NO